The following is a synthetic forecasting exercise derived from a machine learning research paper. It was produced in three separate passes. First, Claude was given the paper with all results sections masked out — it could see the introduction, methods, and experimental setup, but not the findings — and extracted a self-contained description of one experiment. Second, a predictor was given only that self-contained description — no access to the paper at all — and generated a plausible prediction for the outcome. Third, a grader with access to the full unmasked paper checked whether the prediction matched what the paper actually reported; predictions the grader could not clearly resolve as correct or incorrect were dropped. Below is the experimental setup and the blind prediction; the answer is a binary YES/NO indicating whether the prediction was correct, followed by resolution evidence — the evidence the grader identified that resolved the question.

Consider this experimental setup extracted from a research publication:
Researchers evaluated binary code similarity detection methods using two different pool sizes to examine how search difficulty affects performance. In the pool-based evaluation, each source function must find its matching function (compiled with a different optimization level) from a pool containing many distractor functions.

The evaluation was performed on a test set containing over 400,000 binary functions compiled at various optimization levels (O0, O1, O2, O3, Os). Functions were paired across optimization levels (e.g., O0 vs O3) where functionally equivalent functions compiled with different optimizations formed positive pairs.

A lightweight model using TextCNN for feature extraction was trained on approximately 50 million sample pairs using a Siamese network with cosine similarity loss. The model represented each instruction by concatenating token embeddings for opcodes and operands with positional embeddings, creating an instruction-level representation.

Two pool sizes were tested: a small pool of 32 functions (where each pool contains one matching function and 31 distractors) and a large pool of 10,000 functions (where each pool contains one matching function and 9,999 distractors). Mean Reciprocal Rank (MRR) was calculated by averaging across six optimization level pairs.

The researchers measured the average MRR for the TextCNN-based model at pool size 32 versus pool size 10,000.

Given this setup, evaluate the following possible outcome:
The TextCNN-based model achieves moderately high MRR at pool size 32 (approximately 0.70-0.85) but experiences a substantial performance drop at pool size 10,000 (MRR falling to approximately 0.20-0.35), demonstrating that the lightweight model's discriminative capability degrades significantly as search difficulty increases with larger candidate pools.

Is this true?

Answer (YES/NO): NO